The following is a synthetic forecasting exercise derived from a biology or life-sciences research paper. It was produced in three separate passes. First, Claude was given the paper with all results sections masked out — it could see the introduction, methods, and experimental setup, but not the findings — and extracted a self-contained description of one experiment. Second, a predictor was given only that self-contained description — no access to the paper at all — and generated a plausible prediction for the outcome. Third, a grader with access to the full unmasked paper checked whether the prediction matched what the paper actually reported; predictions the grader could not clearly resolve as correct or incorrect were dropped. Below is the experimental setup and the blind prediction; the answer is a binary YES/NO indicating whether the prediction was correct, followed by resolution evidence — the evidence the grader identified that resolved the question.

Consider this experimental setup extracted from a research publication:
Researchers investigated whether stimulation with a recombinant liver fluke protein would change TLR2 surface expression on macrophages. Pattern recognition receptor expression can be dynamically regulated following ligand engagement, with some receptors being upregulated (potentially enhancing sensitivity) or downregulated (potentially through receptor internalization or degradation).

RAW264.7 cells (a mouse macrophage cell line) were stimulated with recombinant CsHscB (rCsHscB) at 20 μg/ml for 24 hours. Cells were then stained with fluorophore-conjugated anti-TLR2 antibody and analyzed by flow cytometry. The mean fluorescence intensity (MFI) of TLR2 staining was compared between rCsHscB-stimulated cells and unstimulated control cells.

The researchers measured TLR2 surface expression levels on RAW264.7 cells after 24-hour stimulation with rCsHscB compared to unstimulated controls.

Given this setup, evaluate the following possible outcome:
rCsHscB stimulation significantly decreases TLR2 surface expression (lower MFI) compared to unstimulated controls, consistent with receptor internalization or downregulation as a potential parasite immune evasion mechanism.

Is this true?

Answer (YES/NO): NO